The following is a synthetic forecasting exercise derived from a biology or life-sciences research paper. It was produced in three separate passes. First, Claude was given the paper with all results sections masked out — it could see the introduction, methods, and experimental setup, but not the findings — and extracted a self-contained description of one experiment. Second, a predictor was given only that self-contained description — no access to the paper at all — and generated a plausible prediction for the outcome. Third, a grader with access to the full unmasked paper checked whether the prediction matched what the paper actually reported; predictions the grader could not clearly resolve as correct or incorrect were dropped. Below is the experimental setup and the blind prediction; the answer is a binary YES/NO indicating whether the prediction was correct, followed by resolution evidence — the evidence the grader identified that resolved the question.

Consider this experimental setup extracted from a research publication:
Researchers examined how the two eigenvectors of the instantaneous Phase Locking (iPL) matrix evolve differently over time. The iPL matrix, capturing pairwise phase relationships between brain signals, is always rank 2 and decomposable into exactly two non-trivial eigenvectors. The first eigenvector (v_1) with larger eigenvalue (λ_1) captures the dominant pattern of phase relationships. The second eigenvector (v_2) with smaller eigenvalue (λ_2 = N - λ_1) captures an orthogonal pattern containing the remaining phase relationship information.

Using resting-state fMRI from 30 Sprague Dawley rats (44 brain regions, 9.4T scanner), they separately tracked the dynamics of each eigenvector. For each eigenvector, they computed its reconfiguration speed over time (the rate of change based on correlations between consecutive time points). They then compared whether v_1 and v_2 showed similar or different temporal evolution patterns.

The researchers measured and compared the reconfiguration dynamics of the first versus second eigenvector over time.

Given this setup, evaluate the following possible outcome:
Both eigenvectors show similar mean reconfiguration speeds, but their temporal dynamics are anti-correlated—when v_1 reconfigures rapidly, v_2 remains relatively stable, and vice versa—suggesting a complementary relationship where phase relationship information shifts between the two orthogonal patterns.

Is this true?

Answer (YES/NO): NO